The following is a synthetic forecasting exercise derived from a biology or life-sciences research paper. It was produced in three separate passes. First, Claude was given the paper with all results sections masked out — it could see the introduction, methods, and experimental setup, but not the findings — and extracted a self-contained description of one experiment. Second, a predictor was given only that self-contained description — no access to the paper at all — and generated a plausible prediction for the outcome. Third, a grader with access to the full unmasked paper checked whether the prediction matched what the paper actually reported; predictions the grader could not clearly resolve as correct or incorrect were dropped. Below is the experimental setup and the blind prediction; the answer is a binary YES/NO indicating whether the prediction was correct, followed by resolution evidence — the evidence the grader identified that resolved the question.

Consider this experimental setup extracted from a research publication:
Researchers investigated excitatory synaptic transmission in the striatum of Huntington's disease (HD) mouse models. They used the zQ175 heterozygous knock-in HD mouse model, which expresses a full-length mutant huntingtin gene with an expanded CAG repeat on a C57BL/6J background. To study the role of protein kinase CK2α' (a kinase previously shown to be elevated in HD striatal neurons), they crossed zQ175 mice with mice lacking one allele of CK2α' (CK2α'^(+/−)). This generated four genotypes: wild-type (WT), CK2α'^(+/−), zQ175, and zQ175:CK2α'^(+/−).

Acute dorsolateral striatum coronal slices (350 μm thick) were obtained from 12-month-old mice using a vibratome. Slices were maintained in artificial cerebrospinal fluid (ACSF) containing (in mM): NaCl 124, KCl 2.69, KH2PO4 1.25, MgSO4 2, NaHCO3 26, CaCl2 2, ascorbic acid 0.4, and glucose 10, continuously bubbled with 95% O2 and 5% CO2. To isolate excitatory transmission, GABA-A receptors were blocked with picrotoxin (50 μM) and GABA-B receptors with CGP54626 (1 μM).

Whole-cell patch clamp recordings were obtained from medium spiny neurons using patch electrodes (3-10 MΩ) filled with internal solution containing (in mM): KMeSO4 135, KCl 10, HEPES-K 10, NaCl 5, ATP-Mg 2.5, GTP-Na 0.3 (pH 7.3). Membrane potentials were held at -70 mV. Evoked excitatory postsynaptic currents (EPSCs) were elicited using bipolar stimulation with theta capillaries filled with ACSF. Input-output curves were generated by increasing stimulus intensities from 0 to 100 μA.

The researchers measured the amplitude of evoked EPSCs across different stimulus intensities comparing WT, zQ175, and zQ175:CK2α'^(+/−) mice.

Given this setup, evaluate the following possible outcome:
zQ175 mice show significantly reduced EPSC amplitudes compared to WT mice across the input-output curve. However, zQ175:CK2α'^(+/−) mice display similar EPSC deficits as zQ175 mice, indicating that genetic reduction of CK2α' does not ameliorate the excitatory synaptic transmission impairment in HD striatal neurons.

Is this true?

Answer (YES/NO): NO